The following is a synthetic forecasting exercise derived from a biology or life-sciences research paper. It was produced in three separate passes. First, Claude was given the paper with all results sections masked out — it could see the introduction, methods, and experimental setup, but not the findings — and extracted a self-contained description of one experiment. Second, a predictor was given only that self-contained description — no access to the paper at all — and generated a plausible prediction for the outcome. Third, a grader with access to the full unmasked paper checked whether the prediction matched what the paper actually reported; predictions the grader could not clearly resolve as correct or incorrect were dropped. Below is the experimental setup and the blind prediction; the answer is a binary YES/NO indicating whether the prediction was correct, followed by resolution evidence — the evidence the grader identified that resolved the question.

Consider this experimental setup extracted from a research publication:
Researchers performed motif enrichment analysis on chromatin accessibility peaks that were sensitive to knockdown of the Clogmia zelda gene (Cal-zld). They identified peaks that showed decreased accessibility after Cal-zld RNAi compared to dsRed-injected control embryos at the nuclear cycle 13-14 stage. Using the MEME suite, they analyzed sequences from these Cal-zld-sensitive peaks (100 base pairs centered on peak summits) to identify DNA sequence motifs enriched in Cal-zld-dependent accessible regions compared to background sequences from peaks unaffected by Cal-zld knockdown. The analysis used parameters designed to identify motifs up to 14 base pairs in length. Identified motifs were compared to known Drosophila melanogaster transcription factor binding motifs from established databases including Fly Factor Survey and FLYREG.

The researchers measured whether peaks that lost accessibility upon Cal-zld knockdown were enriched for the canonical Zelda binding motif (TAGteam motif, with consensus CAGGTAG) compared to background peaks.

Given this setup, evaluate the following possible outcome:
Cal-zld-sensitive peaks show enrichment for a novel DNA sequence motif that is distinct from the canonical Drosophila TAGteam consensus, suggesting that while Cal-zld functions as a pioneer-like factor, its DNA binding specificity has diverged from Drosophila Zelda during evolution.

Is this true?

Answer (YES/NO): NO